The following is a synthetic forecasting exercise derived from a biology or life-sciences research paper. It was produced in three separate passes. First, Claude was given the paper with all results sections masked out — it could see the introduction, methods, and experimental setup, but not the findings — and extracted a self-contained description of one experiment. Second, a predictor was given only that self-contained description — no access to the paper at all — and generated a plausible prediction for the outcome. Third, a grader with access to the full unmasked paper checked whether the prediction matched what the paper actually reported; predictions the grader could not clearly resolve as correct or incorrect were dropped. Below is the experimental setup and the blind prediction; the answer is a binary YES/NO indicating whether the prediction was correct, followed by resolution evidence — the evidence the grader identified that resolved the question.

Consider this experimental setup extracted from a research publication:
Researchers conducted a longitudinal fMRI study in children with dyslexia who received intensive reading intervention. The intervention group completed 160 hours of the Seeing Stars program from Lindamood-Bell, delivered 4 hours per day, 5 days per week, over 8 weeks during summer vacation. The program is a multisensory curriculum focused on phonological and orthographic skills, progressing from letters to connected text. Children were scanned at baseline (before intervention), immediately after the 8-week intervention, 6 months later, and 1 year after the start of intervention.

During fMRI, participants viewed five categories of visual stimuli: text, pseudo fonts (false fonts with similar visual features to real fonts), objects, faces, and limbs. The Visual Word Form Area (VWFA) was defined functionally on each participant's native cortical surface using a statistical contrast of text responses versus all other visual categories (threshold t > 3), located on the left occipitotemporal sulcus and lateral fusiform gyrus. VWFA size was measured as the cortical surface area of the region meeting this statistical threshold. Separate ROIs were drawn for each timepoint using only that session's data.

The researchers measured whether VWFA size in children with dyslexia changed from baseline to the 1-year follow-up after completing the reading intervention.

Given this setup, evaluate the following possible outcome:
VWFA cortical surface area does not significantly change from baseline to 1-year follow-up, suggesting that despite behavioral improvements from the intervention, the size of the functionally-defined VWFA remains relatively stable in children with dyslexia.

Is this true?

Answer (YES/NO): NO